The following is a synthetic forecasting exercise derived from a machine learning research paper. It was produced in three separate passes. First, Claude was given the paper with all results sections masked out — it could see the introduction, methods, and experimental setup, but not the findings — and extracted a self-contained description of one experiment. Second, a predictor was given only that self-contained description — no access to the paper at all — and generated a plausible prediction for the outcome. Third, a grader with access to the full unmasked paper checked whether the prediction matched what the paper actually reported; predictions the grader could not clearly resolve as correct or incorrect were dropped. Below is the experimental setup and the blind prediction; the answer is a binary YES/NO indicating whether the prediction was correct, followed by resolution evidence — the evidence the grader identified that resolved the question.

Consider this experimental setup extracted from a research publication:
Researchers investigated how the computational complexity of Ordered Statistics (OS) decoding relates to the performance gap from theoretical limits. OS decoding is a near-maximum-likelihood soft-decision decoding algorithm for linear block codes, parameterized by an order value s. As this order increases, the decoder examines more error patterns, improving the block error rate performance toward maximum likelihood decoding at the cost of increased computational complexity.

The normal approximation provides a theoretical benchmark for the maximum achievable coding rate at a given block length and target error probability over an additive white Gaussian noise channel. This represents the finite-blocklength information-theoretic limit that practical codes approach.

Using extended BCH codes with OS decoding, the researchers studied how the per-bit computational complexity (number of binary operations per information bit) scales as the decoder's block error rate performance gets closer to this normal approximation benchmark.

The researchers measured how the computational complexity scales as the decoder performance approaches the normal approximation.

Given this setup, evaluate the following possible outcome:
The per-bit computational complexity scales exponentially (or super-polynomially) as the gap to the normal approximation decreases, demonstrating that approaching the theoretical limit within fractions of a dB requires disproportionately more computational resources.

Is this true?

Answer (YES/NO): YES